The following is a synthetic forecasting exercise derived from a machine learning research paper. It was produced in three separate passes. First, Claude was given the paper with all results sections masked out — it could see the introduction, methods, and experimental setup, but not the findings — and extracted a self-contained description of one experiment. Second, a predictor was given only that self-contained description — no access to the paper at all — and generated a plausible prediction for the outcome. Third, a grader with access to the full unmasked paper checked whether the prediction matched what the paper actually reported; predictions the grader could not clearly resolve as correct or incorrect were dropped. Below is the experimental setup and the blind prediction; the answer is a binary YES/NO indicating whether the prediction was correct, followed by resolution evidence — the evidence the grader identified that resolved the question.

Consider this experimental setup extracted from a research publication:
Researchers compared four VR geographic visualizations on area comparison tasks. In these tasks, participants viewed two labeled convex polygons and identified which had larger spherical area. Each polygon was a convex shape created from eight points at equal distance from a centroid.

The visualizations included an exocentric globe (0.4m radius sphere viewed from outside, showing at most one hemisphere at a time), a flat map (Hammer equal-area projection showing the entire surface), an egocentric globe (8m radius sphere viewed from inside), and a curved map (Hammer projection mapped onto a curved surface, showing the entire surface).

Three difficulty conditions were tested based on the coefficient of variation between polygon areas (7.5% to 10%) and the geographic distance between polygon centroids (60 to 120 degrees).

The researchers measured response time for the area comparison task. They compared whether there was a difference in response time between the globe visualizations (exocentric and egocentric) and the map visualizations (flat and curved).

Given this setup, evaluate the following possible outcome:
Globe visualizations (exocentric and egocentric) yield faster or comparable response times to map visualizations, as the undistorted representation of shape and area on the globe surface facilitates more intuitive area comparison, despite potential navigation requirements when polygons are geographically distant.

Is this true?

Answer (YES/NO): NO